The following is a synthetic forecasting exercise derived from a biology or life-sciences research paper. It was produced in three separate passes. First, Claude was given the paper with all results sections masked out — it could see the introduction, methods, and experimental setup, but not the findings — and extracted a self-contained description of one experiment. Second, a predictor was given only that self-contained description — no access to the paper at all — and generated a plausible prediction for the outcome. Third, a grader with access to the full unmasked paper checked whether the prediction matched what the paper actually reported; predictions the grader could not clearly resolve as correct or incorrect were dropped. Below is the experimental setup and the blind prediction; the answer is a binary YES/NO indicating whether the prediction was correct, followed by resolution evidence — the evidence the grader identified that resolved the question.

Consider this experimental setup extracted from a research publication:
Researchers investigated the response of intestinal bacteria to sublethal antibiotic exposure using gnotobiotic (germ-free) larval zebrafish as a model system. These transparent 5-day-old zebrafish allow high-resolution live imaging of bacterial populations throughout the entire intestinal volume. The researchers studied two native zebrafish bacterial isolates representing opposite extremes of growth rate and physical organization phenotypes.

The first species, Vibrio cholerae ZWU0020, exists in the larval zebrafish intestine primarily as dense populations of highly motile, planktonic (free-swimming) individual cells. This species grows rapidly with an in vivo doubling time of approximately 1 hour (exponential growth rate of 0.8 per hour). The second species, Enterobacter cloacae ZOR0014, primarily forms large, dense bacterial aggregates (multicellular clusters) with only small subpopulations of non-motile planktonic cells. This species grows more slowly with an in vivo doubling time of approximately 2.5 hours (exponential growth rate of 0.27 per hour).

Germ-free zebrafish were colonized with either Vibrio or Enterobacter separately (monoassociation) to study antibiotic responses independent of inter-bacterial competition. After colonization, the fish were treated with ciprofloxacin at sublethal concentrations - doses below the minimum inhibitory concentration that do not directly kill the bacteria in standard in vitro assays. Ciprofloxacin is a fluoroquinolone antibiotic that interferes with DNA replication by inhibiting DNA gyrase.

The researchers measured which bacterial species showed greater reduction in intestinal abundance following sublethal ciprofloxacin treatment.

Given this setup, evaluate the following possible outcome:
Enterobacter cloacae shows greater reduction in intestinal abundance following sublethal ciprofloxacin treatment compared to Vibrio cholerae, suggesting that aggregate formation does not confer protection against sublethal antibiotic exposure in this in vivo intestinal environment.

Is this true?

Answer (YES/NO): YES